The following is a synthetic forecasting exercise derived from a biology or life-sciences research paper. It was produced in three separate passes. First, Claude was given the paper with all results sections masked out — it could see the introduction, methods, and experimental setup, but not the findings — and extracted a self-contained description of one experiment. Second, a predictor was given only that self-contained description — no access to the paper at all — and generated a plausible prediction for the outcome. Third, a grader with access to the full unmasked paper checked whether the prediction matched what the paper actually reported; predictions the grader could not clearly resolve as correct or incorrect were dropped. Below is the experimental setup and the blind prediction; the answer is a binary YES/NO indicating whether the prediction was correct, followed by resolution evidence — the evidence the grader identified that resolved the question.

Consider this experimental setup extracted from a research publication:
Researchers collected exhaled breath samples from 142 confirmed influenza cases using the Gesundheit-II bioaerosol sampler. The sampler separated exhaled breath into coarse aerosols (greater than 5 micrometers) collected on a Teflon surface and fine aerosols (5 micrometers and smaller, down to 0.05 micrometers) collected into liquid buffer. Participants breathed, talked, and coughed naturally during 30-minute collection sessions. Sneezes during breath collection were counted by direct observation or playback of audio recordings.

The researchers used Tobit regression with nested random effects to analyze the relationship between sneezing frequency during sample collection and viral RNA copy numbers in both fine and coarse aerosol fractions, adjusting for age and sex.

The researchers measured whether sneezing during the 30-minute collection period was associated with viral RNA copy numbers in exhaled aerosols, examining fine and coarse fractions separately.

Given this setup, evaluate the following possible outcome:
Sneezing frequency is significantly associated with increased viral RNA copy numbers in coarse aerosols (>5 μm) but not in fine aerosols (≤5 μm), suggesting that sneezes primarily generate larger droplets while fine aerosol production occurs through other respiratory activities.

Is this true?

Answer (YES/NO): NO